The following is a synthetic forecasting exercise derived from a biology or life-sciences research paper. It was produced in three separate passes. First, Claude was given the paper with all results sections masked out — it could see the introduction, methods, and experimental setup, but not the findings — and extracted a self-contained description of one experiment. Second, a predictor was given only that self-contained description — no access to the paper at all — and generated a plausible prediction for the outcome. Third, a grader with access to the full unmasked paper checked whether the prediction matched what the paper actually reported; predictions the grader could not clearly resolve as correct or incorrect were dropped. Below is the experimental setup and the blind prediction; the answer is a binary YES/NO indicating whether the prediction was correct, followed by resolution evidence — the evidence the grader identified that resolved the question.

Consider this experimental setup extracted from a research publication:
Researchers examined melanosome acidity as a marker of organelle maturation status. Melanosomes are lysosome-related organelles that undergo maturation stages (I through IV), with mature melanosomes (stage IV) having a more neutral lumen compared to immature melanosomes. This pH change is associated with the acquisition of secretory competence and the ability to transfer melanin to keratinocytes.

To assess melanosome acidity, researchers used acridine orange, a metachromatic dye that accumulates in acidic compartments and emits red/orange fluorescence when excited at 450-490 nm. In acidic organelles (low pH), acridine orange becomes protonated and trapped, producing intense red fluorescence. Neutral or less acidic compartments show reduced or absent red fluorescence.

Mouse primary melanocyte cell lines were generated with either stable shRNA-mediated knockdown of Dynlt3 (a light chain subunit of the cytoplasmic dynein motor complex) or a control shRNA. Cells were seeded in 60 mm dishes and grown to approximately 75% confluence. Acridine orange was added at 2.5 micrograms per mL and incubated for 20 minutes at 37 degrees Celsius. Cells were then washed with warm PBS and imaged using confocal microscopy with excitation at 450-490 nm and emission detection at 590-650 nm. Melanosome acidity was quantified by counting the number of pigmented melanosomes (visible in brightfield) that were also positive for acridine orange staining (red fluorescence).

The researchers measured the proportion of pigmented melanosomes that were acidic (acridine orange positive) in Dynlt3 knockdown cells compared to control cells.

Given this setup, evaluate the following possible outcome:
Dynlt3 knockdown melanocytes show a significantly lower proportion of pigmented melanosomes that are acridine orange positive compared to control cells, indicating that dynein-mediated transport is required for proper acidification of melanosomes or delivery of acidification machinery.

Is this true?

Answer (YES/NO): NO